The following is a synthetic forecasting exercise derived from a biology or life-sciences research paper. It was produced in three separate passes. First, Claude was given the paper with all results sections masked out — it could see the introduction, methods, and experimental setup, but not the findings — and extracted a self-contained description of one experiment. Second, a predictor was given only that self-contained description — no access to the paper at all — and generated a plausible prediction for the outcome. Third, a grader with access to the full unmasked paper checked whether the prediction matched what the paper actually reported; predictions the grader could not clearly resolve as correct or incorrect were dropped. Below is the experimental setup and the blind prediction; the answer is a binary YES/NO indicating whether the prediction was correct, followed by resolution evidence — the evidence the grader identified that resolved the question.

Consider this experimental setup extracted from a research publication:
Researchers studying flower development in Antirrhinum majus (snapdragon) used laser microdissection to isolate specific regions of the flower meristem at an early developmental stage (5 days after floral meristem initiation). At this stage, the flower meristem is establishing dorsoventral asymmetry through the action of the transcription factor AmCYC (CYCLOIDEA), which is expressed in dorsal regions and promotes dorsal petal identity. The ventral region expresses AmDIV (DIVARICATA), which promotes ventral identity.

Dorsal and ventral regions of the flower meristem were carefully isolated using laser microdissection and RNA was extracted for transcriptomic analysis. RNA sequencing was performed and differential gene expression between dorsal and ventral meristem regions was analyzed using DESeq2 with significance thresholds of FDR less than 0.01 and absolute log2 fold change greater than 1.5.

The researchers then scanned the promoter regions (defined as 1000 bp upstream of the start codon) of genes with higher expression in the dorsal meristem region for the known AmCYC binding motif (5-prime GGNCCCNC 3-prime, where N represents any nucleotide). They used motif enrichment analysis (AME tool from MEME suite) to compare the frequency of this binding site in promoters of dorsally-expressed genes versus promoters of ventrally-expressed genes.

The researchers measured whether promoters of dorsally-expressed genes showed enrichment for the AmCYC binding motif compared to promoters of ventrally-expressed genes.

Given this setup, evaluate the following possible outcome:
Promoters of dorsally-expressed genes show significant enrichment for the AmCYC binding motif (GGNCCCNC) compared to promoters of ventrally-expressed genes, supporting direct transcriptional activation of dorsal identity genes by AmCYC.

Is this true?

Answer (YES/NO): YES